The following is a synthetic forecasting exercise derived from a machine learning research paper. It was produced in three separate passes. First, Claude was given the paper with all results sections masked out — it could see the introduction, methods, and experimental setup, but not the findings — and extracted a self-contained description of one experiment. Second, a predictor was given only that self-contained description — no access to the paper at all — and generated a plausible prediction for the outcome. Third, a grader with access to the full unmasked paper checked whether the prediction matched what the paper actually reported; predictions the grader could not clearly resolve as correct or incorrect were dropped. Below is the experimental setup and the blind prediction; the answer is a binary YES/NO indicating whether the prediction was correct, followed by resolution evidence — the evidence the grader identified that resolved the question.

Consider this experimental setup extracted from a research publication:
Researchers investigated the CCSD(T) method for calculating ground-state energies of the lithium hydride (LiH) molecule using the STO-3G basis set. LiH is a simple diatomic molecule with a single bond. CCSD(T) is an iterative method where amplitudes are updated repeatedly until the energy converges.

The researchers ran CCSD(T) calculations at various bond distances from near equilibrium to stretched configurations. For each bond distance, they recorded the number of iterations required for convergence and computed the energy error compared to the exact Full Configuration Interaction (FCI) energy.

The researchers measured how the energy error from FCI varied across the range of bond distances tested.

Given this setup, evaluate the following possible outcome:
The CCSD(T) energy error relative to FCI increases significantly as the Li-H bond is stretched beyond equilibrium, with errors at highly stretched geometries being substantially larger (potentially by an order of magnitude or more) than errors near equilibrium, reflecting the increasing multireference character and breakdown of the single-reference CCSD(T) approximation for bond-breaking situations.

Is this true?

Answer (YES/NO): NO